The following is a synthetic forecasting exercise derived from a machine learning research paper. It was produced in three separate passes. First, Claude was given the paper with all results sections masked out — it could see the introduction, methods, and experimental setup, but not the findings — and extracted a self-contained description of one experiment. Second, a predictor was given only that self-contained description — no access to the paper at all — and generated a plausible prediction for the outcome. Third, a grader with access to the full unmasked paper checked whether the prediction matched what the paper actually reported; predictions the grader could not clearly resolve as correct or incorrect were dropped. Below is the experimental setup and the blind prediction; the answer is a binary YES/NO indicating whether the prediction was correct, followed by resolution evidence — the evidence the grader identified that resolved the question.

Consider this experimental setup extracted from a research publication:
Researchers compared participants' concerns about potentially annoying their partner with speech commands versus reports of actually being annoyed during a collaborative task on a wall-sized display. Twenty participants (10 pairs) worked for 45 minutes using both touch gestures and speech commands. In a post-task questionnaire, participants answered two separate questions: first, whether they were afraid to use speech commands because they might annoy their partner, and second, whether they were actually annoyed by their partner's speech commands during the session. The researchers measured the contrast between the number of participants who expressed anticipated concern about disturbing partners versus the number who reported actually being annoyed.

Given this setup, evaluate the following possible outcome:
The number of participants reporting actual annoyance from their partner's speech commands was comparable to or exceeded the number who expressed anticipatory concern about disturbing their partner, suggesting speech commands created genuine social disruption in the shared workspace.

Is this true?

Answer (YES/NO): NO